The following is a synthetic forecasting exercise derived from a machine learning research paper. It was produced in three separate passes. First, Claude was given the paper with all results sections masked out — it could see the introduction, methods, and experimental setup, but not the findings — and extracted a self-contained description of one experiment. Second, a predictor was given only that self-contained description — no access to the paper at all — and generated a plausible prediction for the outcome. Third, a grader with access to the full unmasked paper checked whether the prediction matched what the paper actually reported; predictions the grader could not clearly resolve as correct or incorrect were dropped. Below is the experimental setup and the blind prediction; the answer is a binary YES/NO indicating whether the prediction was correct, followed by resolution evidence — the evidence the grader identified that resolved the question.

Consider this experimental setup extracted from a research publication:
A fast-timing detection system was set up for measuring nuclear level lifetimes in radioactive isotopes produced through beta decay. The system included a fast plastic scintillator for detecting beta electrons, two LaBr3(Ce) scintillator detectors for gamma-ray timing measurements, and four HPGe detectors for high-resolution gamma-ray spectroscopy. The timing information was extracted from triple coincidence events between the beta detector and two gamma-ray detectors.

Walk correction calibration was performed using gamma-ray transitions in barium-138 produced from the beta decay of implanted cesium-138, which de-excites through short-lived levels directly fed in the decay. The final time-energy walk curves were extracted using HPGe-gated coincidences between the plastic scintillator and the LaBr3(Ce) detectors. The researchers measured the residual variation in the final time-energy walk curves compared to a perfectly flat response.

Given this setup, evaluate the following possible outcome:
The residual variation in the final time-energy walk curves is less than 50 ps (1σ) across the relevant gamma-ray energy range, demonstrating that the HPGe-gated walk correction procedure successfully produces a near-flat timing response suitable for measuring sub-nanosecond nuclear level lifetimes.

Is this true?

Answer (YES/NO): YES